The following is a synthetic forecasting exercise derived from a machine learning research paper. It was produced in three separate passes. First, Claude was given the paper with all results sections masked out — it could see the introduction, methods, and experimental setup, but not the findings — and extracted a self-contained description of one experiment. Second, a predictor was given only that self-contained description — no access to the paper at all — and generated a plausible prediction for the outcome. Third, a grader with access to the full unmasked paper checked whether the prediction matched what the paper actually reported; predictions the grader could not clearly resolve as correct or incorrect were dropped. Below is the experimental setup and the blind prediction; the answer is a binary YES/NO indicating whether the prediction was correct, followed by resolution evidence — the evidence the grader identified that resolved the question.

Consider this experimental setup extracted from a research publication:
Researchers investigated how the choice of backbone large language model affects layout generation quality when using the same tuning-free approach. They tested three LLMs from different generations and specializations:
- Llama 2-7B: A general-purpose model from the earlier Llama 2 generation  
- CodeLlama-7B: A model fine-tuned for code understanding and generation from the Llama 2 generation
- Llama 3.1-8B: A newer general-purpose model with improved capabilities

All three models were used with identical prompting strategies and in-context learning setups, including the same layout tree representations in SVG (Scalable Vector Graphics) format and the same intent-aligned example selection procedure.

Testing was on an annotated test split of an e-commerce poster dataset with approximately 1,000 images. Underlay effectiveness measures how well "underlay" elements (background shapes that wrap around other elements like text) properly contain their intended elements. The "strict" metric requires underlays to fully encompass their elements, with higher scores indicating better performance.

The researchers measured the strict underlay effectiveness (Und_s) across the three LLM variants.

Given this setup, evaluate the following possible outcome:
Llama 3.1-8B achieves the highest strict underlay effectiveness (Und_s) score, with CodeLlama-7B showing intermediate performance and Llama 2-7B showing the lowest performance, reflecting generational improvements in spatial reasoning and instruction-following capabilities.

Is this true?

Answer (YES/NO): YES